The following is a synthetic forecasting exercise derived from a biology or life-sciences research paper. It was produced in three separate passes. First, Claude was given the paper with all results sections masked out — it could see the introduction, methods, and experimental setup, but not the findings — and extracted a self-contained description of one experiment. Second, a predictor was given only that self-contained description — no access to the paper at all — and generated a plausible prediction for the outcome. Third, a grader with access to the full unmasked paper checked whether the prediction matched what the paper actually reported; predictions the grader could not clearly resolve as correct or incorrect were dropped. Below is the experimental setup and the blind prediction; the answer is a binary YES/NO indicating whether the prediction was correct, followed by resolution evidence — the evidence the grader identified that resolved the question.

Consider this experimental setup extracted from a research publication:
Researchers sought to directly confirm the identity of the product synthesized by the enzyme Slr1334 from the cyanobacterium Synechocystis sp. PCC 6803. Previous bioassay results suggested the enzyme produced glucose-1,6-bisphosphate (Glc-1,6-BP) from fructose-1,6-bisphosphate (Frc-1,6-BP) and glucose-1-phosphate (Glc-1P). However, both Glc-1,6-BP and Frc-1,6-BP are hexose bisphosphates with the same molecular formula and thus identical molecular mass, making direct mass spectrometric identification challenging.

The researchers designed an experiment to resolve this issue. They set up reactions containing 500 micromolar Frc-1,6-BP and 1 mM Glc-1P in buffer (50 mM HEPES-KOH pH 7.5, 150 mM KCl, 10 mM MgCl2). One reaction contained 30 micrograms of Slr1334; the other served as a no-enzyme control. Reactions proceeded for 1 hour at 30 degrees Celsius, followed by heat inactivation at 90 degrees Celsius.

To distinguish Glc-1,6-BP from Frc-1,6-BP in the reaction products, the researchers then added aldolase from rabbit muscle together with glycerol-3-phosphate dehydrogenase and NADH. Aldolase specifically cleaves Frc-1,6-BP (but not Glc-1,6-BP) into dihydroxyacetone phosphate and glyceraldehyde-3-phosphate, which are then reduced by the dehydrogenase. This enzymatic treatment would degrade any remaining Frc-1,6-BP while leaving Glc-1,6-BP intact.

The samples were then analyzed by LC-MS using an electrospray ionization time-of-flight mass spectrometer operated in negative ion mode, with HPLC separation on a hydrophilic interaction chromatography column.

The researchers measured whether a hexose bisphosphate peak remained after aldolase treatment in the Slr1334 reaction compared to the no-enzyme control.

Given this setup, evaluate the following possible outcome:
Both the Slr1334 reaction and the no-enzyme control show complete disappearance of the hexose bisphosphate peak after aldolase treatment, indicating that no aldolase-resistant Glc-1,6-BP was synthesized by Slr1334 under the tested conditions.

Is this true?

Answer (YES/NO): NO